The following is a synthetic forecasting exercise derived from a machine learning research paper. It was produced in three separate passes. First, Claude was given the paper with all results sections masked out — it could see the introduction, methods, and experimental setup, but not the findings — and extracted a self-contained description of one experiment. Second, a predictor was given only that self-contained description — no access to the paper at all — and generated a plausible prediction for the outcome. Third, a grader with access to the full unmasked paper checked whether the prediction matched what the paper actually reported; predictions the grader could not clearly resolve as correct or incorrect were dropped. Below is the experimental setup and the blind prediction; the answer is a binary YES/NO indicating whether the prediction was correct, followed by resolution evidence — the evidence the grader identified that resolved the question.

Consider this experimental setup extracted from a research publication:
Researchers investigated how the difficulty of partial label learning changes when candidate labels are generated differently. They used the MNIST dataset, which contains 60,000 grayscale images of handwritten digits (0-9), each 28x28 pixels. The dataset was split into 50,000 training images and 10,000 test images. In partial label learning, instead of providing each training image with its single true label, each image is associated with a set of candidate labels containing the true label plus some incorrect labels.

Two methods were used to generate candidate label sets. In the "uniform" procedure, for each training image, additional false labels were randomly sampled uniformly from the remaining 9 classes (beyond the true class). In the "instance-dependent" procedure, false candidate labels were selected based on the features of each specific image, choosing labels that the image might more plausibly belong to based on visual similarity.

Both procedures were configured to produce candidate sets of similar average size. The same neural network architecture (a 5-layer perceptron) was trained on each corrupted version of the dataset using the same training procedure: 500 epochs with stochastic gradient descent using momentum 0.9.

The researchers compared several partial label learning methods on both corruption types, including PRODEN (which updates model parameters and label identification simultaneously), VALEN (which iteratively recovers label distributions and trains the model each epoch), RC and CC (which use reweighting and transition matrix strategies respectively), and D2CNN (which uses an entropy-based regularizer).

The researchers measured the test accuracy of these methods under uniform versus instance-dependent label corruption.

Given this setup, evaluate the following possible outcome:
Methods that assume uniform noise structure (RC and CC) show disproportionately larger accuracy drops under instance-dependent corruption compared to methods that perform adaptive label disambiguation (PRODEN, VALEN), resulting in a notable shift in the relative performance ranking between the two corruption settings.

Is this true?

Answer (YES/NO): NO